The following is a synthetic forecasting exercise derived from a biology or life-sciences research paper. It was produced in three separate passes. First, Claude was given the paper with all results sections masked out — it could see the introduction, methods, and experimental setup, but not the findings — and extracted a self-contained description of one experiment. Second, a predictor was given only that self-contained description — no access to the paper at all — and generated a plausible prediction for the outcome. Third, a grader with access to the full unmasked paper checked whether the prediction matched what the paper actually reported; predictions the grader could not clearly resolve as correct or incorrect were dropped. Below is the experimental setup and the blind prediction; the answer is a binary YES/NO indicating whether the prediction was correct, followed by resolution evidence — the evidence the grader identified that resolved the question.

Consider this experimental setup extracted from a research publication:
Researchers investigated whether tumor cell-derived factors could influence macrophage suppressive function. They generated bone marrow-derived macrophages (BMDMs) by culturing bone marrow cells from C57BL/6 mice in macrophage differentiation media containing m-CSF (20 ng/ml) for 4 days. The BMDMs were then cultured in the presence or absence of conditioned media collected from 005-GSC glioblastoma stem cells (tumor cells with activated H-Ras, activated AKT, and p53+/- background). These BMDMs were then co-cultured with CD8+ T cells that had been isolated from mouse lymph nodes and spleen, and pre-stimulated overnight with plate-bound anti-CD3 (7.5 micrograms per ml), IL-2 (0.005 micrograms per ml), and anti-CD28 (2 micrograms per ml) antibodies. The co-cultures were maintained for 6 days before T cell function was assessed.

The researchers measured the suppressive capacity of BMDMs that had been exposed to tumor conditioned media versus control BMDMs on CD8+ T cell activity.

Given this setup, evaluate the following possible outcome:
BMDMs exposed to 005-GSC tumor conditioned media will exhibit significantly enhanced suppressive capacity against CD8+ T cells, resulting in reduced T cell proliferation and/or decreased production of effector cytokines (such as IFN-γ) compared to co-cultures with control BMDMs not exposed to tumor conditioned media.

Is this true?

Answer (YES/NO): NO